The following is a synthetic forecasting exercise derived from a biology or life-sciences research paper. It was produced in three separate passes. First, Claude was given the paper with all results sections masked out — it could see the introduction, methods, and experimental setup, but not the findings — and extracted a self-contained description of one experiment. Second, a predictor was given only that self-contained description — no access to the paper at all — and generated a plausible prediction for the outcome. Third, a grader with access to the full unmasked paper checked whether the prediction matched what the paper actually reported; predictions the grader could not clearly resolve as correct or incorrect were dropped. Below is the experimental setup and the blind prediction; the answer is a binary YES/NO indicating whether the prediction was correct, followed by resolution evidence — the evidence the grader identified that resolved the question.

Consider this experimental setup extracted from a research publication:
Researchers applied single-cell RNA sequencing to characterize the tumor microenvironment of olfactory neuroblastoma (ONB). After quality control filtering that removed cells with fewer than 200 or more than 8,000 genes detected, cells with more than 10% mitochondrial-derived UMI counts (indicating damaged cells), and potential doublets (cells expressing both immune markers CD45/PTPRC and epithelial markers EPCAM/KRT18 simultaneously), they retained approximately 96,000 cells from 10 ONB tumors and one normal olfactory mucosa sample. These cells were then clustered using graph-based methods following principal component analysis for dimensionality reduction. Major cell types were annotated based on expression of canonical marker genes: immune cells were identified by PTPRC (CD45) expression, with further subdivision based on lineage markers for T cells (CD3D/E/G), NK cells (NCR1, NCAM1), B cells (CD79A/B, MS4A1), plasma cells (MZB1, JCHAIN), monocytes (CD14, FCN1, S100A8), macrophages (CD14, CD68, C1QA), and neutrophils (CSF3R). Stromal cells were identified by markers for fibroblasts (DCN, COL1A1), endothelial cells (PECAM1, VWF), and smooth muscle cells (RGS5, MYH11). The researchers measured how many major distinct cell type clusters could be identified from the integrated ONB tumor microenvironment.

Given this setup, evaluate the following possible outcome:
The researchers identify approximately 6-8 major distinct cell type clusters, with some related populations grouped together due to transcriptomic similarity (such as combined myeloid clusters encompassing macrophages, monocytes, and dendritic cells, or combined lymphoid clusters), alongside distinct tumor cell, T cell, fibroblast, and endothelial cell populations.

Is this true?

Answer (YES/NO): NO